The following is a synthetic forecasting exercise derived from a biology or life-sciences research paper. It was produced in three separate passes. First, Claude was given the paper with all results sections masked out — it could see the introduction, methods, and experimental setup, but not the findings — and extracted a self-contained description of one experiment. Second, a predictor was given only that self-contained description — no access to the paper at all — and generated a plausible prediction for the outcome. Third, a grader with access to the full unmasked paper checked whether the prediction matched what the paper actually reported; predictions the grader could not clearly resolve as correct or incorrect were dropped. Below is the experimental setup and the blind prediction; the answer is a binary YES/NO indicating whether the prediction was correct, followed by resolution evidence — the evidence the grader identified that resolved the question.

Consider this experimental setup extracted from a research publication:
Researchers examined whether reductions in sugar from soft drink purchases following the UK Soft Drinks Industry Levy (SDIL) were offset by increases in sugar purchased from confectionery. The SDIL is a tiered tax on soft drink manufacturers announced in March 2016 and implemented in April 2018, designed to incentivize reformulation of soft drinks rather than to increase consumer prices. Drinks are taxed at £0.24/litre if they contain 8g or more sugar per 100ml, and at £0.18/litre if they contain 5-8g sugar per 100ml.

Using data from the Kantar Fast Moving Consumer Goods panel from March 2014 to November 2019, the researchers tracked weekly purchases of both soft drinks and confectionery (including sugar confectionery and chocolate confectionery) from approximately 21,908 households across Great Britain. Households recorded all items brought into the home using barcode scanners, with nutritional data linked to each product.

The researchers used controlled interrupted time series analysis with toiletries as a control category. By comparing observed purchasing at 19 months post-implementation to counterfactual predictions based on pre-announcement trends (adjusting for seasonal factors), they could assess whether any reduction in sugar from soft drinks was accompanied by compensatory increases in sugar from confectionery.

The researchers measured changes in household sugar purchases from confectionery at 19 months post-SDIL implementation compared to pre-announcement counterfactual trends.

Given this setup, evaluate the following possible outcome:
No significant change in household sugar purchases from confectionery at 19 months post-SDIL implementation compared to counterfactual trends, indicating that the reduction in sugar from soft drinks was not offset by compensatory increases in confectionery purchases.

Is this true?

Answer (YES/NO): YES